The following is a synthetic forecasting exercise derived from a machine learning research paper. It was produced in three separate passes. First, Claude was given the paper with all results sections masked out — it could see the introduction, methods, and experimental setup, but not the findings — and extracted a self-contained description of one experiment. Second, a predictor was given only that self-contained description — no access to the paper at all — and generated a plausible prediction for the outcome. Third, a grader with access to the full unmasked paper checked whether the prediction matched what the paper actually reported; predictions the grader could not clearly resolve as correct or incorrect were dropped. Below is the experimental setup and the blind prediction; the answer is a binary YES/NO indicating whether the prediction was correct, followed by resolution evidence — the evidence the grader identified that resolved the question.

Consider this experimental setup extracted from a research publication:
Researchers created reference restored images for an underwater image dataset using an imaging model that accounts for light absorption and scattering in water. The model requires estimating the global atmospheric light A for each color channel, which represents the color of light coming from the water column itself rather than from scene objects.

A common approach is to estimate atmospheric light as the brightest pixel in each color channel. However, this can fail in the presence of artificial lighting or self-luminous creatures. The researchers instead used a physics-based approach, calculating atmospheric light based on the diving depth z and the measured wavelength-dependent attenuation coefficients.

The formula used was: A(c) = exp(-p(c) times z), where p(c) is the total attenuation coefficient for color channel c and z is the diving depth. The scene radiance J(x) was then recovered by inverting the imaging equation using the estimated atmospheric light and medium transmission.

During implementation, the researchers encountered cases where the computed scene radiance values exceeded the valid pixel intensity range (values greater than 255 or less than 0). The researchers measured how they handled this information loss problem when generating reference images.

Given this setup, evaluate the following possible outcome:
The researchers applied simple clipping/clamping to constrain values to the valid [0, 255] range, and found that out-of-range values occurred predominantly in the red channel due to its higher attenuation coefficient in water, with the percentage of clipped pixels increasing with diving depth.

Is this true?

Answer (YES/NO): NO